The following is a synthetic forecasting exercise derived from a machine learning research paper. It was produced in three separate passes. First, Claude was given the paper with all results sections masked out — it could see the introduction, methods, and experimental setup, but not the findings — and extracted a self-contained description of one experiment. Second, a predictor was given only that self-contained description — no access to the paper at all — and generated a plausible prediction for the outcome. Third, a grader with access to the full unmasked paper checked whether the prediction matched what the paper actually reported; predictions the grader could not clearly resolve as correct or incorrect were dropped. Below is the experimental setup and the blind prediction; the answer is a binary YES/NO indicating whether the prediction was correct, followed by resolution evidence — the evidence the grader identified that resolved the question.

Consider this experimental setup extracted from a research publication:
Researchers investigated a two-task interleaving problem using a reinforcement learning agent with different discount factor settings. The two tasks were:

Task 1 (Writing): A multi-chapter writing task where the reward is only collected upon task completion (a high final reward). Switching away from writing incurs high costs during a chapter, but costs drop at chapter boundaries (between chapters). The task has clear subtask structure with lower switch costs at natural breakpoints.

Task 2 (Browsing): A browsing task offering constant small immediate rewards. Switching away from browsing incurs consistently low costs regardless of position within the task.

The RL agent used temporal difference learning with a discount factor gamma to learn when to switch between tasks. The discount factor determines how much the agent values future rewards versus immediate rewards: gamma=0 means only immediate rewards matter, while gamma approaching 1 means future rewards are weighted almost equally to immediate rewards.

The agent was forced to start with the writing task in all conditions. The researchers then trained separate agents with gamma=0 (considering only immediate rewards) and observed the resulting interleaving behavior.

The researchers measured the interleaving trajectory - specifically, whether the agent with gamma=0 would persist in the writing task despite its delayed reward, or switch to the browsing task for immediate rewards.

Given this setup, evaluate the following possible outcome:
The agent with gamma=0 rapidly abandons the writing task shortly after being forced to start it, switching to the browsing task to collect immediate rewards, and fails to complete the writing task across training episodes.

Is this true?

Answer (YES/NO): YES